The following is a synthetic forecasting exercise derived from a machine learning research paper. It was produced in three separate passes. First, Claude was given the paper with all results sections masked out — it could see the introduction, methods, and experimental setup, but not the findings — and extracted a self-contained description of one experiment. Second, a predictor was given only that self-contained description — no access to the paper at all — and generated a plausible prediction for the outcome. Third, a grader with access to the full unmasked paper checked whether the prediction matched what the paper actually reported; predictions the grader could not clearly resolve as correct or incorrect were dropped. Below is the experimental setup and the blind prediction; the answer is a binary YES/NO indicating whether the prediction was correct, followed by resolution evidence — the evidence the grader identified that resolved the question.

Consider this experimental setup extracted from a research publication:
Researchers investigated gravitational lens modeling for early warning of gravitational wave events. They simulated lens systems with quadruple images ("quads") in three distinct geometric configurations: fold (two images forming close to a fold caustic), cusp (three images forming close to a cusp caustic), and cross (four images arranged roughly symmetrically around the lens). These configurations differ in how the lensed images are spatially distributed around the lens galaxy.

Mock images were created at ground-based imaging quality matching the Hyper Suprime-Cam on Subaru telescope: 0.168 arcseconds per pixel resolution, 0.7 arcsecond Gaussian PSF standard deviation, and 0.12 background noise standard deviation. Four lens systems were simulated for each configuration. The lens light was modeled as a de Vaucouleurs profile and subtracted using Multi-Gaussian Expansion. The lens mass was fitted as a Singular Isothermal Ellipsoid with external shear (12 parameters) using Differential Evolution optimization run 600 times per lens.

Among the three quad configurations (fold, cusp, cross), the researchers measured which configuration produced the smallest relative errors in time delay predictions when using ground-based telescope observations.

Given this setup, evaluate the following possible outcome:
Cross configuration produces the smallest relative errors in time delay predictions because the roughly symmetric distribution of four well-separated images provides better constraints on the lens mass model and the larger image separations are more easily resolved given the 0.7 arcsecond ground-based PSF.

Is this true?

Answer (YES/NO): NO